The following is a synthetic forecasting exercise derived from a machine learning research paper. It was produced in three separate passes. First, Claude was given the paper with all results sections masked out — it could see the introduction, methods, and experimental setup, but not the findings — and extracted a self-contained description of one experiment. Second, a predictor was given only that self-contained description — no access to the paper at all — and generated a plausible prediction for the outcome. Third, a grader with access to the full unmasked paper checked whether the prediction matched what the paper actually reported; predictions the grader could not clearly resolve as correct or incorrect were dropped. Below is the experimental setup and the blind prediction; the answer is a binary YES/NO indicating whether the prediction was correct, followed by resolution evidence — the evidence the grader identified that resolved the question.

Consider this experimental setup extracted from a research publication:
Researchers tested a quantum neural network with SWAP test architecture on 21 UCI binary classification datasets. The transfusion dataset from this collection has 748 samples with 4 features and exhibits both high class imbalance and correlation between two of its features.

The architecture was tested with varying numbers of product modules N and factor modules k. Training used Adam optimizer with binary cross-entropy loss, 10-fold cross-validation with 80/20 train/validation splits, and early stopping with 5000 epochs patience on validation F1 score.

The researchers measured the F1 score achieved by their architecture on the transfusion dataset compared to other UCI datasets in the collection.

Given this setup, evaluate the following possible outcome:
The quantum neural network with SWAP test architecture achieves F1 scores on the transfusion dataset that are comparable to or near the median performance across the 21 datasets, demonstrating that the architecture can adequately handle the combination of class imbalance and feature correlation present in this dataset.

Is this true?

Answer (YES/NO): NO